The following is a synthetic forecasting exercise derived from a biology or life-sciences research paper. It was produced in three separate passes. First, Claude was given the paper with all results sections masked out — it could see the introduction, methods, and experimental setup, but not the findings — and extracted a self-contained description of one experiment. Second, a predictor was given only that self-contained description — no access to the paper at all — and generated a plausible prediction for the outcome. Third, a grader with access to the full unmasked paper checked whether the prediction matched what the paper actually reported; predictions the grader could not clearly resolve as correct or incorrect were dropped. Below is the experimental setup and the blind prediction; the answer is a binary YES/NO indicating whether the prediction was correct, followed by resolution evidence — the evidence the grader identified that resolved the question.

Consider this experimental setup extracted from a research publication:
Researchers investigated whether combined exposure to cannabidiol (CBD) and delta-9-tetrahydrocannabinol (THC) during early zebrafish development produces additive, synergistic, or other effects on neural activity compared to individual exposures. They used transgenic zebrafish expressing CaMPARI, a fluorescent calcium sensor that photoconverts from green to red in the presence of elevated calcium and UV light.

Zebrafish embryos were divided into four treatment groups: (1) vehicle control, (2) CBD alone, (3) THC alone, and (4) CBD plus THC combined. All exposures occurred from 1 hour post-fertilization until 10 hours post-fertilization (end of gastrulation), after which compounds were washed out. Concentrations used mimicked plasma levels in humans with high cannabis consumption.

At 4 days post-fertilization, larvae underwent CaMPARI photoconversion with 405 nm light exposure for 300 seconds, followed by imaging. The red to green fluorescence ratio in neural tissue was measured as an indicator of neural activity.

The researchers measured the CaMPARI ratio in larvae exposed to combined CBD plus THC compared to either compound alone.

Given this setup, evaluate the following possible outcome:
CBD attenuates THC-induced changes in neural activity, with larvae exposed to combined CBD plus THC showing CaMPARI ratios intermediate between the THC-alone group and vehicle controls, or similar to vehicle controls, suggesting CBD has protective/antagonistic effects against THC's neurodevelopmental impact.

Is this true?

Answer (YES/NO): NO